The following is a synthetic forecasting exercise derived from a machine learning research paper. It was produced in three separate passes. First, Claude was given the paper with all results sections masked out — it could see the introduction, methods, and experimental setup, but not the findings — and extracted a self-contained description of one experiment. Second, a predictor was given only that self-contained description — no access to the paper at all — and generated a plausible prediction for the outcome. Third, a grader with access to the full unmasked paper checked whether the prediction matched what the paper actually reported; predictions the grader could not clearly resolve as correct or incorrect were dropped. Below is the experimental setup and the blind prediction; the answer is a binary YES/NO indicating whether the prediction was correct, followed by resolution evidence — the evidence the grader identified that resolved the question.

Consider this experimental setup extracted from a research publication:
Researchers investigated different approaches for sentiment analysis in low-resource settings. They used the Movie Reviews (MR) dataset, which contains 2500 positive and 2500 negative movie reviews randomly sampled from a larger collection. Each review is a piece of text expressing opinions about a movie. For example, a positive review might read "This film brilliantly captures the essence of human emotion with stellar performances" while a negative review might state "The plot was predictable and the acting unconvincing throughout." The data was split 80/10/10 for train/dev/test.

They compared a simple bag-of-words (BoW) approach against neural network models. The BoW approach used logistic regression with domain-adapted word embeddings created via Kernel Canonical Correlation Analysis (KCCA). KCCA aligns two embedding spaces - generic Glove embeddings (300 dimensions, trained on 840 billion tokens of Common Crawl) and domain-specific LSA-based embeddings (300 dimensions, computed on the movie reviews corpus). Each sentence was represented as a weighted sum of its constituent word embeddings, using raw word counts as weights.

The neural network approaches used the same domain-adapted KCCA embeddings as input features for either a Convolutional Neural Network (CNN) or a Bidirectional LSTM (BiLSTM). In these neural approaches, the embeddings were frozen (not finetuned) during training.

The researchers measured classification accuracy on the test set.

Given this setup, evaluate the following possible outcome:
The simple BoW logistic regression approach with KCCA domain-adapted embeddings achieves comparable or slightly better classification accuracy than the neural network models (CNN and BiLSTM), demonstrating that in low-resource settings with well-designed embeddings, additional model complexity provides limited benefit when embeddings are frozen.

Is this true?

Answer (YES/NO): NO